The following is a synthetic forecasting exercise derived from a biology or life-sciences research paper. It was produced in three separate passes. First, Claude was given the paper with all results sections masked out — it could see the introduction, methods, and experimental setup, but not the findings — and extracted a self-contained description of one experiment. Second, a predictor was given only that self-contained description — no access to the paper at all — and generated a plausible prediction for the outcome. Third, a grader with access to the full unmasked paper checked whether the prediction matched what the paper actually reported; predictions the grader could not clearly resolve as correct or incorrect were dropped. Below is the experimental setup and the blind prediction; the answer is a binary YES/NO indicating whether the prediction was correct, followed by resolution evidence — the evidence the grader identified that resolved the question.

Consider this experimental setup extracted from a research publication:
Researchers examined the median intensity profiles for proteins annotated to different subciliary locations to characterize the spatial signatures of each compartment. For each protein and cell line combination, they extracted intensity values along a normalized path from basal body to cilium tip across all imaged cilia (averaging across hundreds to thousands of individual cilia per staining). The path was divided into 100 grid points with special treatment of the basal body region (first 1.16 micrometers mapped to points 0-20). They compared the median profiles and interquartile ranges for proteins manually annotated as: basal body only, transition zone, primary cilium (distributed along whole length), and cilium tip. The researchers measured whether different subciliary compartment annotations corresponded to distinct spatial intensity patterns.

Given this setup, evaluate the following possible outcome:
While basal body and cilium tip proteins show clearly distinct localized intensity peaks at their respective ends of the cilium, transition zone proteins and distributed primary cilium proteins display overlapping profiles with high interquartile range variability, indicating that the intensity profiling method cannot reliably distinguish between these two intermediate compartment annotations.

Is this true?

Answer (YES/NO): NO